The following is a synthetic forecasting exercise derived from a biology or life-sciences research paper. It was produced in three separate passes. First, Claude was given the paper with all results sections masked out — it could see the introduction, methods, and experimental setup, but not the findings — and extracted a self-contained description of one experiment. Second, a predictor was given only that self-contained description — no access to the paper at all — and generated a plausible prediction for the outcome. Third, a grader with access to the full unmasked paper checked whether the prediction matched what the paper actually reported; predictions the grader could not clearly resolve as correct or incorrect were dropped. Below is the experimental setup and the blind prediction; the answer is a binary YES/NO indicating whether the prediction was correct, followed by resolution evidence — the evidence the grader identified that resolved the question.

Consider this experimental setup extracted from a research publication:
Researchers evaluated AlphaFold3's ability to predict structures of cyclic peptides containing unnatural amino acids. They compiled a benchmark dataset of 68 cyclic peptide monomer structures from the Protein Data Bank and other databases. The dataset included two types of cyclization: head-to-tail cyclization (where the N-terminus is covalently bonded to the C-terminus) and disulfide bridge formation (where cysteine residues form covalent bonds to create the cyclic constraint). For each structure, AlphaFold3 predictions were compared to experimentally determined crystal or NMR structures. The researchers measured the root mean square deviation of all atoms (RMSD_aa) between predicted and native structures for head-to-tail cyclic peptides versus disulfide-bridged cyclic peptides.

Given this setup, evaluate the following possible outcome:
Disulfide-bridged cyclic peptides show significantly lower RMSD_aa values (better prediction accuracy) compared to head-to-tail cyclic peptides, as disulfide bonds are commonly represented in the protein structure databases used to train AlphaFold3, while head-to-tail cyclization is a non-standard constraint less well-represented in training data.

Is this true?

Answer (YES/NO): YES